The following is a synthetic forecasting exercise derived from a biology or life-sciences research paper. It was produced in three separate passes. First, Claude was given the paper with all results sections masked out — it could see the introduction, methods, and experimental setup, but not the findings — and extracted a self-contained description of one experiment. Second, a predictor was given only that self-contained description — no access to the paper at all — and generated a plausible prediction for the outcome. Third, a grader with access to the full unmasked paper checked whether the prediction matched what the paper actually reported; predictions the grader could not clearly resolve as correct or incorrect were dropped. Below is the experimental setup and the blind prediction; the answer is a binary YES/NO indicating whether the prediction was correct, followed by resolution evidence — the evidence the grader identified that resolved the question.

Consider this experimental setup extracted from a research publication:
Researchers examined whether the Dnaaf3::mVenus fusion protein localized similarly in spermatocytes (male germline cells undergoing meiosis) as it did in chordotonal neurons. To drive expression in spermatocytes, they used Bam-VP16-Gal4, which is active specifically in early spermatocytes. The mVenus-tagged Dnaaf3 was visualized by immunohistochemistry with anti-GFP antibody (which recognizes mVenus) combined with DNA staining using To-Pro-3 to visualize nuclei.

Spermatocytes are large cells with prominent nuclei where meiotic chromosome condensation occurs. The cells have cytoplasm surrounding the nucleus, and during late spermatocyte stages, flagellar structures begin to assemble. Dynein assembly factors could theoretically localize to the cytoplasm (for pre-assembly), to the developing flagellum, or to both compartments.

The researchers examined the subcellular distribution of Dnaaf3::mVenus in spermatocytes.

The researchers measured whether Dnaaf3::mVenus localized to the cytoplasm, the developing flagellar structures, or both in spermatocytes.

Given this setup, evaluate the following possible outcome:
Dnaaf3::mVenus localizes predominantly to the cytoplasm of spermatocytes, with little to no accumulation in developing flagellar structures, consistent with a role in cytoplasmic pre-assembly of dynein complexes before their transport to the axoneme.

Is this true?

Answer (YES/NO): YES